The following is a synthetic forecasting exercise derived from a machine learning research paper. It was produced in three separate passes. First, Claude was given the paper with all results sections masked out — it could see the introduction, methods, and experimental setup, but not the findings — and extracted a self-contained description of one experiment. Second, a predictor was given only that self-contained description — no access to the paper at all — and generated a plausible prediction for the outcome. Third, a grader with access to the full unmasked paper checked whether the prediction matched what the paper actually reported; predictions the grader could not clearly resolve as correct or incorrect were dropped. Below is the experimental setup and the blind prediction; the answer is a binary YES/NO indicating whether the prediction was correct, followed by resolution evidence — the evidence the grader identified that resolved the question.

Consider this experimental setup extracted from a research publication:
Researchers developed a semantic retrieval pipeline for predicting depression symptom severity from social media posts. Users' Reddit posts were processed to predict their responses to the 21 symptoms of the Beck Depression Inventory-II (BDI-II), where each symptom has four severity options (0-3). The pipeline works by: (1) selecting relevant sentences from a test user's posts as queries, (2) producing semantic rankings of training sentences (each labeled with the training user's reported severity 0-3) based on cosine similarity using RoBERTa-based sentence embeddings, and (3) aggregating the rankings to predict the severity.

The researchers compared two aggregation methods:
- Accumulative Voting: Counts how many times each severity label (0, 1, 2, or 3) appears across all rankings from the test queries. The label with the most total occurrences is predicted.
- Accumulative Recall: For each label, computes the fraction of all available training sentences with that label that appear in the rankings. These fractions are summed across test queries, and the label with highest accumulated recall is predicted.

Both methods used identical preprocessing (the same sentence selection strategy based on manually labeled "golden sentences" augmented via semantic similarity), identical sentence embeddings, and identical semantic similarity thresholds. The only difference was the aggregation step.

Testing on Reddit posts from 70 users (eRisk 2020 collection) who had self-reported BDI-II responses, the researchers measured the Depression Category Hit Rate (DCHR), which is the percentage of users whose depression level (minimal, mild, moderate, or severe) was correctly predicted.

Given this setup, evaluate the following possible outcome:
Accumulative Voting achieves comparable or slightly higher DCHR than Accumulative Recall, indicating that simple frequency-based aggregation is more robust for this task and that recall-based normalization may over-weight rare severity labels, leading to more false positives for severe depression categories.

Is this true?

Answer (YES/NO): NO